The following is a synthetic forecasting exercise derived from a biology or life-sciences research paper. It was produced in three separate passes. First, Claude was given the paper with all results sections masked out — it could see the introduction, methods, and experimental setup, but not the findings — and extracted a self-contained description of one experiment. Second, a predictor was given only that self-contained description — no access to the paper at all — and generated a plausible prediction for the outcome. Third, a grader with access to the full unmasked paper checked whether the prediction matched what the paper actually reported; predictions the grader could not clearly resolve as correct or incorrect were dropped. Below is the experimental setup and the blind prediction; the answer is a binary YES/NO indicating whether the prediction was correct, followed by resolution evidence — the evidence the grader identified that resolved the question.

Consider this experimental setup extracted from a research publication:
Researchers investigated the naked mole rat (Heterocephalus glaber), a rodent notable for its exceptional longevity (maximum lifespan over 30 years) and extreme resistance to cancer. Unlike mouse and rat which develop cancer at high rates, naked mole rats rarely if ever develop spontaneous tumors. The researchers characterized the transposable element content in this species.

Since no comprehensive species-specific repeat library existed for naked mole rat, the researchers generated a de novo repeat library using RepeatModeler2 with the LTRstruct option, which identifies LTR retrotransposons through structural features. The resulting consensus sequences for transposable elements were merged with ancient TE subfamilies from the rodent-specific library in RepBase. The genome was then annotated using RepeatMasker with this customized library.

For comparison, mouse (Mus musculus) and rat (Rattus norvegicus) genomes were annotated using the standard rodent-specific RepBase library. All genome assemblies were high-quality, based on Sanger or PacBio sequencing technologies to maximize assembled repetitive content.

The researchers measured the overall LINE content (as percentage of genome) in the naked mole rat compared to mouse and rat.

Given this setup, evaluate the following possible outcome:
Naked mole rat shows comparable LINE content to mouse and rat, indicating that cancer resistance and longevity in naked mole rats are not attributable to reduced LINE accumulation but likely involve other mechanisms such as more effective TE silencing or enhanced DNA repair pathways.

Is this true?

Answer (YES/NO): NO